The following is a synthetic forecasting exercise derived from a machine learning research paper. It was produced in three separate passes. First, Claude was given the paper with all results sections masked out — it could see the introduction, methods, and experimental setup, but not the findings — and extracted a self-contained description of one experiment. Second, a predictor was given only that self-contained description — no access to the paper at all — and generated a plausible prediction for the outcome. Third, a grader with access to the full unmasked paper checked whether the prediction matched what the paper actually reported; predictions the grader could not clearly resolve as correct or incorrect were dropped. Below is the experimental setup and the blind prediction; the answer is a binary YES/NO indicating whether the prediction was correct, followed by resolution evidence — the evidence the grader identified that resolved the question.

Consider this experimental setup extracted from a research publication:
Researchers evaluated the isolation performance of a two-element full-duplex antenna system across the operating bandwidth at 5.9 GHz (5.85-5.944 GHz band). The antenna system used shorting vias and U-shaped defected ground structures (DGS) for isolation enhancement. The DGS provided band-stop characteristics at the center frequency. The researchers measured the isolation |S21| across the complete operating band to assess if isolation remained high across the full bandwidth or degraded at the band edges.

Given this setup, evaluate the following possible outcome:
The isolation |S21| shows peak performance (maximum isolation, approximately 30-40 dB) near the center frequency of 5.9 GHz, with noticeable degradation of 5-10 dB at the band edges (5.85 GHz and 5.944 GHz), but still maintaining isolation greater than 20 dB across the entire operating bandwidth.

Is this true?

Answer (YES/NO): NO